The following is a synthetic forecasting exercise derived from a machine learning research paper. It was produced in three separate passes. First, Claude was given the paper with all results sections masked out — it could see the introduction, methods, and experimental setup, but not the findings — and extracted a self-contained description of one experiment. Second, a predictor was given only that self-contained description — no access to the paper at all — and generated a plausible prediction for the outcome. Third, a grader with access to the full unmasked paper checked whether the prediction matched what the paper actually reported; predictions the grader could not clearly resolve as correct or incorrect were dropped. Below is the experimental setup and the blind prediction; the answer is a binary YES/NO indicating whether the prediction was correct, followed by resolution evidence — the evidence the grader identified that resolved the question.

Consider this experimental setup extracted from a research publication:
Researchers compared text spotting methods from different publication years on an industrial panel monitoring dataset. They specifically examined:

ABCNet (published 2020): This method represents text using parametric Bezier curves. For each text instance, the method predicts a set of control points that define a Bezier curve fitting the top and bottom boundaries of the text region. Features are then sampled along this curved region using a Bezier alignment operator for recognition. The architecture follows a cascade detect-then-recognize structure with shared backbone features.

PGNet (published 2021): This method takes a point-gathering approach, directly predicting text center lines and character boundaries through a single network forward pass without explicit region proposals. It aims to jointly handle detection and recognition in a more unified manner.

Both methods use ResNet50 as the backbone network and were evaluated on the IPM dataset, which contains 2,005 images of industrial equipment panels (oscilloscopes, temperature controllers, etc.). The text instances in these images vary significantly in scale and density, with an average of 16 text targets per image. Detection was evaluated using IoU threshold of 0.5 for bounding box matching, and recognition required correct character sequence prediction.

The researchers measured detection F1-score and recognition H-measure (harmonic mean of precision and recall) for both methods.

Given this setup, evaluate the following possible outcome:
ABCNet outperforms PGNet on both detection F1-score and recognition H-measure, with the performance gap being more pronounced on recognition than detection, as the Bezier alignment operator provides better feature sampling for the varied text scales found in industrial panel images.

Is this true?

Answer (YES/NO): YES